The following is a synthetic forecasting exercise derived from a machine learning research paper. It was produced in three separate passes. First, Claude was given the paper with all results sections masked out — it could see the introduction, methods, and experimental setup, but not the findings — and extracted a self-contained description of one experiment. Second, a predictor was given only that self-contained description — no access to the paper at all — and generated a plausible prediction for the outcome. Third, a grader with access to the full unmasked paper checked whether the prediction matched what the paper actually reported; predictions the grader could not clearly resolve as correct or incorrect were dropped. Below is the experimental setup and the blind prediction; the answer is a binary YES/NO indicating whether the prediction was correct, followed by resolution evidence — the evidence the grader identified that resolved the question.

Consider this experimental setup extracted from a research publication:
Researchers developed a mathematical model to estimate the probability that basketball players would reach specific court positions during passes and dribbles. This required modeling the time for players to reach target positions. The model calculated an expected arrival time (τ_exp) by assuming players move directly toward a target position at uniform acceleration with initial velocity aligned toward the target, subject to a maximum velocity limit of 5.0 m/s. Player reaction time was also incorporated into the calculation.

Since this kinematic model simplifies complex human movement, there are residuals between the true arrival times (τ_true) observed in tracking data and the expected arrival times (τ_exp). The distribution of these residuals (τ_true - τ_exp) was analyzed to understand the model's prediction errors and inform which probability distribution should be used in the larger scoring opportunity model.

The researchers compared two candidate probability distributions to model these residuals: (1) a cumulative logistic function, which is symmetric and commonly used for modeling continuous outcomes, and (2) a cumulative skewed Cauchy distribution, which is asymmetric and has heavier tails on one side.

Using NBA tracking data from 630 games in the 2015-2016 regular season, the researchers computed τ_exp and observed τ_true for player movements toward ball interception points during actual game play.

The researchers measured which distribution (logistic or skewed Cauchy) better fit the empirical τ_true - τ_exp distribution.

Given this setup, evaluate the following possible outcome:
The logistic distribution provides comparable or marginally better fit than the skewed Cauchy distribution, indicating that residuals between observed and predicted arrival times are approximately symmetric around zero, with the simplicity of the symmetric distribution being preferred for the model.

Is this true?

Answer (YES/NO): NO